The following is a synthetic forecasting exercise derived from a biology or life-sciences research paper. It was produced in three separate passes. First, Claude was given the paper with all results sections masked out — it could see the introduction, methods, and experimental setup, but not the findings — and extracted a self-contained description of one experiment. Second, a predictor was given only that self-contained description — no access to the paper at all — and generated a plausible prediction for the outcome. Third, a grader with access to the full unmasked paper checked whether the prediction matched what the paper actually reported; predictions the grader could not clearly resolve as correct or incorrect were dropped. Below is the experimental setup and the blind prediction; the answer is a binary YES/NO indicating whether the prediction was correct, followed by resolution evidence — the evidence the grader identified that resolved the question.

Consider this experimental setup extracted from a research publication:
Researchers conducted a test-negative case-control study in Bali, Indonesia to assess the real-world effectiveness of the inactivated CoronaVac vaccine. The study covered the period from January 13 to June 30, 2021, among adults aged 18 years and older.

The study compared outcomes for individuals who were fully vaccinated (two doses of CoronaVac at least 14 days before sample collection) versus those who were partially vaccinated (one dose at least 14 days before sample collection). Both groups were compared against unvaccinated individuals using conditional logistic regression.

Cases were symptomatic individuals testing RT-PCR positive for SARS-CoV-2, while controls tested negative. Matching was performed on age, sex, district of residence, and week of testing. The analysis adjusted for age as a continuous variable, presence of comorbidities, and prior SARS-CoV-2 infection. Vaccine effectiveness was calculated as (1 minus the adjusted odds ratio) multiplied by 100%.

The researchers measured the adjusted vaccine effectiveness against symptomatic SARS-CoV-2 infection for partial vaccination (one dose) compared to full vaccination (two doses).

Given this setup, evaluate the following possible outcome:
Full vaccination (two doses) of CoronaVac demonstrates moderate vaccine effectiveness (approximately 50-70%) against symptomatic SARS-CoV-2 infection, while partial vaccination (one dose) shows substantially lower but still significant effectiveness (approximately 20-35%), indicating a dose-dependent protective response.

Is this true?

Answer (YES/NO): NO